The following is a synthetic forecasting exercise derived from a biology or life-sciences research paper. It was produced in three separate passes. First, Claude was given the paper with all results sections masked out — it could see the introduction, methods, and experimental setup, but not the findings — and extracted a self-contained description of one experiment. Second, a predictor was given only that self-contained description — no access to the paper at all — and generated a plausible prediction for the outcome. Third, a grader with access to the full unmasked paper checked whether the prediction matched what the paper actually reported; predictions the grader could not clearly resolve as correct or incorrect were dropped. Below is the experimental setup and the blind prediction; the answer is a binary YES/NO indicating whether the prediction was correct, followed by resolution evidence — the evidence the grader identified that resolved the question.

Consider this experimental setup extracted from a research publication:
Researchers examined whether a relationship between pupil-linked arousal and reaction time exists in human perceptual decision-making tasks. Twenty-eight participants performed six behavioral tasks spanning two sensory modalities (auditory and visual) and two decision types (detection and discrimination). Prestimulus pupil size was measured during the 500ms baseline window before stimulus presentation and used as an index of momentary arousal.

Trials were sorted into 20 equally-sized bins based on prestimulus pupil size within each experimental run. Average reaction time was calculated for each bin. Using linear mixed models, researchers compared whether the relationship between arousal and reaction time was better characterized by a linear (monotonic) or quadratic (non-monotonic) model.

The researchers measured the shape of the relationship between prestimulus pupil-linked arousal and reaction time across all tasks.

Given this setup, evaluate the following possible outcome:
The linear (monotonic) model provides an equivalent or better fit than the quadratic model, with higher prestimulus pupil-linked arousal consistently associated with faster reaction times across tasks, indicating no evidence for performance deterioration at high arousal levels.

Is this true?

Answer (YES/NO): NO